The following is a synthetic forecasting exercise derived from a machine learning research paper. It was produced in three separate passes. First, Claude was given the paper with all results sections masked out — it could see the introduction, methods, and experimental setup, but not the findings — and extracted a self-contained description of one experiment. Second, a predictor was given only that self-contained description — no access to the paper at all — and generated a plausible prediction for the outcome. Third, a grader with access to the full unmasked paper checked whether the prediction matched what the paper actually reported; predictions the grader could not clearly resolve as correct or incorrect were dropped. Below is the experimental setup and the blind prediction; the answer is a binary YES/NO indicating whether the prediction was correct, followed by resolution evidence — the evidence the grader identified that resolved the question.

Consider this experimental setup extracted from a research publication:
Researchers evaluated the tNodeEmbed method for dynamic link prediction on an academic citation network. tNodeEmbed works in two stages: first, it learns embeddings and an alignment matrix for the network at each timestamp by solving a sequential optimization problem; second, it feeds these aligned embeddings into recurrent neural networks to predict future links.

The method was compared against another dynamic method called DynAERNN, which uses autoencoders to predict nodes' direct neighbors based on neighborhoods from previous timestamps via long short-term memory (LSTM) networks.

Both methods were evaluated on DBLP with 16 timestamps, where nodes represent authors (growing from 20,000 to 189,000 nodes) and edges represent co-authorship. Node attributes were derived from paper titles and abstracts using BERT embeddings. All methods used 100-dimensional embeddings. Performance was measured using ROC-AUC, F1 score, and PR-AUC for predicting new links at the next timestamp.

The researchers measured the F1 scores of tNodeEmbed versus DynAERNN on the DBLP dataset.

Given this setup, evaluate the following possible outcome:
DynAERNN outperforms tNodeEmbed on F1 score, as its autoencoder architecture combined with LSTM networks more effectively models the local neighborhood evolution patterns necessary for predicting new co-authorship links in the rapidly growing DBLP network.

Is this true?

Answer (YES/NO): YES